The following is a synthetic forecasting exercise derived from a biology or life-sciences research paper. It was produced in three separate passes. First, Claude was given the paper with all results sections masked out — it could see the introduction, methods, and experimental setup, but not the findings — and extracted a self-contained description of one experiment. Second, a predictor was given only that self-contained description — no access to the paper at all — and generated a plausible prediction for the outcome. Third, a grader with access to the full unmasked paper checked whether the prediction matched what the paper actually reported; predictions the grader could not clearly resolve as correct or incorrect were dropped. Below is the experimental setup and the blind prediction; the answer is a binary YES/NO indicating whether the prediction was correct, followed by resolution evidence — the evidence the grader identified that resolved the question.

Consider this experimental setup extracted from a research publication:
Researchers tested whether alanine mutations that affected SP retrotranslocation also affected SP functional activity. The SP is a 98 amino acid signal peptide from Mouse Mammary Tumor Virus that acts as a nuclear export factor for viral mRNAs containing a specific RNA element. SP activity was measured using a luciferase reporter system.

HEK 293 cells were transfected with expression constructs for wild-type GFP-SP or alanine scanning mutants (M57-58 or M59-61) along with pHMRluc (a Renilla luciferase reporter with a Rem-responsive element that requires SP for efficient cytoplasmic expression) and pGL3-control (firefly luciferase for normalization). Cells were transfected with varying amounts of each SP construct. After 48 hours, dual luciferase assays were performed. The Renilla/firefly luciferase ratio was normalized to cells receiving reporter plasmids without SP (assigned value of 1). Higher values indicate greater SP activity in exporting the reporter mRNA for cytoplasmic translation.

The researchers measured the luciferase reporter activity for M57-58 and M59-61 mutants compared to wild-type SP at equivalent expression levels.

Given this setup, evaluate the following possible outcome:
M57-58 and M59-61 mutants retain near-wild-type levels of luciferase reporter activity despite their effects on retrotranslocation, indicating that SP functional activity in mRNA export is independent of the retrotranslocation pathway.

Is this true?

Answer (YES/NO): NO